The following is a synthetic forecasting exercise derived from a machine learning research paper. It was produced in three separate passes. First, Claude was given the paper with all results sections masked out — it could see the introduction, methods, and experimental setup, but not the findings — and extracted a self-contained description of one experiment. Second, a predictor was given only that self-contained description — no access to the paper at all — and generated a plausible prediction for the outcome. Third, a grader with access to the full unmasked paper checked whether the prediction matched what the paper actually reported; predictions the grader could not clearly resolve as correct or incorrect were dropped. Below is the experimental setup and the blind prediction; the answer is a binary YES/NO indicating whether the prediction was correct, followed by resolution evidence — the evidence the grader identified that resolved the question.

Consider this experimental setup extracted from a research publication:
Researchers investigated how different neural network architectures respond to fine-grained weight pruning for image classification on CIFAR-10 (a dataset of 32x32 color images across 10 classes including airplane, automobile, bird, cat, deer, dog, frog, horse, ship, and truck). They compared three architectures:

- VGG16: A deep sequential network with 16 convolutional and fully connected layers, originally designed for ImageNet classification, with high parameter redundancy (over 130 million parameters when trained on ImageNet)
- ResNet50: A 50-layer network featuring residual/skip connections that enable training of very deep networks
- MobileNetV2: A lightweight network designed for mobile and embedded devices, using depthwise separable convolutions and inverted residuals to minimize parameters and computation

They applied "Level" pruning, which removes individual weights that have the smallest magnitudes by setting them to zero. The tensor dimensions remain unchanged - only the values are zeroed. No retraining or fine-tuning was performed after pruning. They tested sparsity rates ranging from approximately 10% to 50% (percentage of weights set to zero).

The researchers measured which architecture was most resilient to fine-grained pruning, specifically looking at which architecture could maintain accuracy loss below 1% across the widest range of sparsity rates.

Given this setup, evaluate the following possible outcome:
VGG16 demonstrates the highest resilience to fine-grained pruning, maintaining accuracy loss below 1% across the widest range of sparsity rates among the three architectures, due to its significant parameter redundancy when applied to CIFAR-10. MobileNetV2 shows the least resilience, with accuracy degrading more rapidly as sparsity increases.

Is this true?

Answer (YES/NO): NO